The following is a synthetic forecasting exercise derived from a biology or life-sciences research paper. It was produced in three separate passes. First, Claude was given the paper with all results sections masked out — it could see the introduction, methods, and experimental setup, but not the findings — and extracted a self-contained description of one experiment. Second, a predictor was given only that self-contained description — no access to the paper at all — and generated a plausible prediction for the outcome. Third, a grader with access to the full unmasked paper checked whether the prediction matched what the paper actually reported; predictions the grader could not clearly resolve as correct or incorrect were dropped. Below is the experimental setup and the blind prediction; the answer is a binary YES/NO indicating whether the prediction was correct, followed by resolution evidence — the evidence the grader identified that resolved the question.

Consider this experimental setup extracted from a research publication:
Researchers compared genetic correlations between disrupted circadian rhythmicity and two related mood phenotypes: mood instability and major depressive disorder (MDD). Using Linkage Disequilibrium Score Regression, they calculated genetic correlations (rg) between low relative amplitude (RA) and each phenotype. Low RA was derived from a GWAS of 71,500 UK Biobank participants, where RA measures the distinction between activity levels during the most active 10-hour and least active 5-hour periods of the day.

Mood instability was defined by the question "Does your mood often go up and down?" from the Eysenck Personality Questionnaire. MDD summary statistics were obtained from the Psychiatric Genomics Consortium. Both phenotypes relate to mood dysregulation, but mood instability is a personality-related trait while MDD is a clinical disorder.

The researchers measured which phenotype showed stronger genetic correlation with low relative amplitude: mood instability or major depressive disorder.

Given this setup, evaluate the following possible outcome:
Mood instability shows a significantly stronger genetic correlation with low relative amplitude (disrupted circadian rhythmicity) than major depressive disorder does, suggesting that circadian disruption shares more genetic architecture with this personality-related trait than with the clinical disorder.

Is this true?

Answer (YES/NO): NO